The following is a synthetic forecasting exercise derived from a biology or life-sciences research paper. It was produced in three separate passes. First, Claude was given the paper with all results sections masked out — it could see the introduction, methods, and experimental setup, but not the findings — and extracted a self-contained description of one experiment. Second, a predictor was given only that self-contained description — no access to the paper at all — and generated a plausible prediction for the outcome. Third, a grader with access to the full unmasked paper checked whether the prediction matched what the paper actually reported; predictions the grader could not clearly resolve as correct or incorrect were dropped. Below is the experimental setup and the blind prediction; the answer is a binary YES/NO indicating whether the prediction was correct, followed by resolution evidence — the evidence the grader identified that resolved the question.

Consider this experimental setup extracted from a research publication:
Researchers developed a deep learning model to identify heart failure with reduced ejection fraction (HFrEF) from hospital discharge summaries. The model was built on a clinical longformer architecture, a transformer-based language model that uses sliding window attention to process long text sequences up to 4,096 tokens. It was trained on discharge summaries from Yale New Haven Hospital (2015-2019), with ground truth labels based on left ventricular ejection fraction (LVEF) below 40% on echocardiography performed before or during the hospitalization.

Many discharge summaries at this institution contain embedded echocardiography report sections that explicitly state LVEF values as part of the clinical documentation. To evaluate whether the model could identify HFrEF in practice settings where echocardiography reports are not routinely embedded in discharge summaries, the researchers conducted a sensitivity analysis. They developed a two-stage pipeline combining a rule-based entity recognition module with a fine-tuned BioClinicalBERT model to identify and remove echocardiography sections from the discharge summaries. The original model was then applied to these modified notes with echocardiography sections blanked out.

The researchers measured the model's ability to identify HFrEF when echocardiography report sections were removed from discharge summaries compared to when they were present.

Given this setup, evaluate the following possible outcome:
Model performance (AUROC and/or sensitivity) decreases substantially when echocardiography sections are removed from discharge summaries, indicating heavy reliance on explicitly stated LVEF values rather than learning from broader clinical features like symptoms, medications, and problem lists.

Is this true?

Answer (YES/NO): NO